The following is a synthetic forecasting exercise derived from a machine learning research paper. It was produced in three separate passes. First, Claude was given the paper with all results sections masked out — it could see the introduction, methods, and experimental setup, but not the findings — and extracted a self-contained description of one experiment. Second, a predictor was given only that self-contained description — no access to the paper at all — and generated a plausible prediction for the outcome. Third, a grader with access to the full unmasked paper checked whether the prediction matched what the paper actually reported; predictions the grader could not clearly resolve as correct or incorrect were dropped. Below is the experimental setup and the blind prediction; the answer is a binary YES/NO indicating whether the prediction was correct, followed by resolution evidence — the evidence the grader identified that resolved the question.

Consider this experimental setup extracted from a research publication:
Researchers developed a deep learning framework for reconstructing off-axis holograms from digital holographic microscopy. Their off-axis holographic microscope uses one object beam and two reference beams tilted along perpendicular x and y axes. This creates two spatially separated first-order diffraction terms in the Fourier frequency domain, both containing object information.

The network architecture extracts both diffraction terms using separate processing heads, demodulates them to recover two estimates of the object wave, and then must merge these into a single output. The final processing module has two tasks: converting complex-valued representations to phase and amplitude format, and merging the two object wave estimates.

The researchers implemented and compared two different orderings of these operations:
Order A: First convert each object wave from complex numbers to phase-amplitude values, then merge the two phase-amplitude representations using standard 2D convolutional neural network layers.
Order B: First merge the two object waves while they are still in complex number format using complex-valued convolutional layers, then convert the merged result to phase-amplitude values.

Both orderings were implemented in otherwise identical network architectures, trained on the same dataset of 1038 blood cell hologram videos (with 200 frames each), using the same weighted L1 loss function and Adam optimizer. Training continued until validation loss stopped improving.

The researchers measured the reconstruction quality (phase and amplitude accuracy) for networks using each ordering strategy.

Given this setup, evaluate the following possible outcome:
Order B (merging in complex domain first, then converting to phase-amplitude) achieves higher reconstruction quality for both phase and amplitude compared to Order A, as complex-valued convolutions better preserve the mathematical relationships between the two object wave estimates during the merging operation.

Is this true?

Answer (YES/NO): NO